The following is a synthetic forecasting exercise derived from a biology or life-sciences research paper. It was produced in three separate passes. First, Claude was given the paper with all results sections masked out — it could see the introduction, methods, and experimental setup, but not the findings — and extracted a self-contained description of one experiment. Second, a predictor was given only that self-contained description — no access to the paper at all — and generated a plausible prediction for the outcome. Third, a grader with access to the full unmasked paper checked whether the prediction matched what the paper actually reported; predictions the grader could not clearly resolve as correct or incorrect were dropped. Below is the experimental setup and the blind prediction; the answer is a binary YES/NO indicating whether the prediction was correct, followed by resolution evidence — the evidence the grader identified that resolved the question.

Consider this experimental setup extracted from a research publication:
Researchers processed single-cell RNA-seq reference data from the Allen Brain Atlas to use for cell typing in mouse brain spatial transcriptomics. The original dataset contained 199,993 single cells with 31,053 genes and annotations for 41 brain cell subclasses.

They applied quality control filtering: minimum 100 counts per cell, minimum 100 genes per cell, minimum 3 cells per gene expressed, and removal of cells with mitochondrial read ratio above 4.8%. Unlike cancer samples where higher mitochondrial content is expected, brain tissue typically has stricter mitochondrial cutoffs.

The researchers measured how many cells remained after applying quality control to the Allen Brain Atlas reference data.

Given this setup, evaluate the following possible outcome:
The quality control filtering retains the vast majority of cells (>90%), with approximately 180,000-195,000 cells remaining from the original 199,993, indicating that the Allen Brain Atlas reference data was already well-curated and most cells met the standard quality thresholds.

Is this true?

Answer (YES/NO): YES